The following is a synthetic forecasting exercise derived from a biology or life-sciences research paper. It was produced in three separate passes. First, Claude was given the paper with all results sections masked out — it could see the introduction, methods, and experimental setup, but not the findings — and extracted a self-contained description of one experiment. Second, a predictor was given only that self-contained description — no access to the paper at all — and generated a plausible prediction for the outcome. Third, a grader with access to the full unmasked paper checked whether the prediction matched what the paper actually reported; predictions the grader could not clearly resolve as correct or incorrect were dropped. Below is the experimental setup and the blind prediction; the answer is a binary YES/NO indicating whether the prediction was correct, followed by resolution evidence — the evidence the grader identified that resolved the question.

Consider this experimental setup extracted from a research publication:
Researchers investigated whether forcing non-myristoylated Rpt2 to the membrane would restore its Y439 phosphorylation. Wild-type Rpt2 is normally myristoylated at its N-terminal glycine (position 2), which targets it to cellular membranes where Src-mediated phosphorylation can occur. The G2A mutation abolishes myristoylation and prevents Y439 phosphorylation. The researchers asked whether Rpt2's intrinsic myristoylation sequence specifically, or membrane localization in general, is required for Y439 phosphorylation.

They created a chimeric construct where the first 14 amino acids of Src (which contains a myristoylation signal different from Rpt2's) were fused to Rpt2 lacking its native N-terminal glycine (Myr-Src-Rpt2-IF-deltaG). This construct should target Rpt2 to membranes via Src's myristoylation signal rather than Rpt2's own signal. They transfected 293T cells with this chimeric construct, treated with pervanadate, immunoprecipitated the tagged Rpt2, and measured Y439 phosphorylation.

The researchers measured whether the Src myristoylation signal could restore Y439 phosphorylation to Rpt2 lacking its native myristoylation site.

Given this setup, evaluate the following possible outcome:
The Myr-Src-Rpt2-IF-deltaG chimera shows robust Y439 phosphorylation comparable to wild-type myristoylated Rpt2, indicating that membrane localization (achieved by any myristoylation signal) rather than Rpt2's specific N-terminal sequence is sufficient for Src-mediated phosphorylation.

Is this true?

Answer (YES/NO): YES